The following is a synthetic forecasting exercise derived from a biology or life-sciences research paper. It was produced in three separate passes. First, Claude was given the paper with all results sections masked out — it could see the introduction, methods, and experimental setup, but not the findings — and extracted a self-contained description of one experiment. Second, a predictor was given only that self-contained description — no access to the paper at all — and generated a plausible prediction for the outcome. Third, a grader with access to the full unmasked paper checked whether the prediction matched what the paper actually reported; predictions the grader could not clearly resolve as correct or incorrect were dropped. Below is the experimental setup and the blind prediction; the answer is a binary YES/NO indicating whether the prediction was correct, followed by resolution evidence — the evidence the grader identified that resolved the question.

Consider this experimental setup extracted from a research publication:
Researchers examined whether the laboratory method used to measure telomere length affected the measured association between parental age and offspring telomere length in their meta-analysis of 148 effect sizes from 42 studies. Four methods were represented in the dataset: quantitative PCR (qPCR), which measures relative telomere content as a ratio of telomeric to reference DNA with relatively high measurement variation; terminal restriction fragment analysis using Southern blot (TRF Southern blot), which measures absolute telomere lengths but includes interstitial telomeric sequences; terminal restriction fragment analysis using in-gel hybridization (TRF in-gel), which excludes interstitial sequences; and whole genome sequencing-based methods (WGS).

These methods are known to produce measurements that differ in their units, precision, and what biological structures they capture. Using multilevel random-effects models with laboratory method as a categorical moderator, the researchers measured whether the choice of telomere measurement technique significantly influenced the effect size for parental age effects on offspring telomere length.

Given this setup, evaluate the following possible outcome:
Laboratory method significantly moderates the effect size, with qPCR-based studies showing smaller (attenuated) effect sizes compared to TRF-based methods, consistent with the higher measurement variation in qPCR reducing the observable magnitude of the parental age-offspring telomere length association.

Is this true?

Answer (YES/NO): NO